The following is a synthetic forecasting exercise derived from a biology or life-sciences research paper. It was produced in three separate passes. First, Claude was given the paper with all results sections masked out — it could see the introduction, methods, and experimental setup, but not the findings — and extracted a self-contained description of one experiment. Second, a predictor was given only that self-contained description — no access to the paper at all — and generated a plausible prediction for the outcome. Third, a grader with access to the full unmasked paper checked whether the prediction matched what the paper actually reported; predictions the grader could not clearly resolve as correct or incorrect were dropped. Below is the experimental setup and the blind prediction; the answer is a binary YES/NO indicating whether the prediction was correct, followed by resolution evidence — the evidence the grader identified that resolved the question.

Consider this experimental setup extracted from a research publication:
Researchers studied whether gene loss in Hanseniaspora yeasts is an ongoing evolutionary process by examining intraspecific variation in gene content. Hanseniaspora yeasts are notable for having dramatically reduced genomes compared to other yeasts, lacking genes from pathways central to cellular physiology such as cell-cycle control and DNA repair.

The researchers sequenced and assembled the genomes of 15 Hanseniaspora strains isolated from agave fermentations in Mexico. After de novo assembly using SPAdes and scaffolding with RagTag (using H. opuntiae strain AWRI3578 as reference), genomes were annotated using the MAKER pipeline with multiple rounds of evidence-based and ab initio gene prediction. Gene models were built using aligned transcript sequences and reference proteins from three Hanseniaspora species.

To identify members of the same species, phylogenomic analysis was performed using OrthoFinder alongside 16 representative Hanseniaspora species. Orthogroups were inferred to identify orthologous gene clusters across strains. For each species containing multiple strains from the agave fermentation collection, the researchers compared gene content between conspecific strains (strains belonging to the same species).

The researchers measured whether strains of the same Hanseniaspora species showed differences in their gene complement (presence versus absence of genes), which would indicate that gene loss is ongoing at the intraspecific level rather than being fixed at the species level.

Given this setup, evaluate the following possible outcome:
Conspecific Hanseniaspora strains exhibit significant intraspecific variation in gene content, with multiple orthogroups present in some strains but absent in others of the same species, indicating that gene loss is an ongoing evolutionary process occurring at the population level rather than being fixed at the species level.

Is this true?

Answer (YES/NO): YES